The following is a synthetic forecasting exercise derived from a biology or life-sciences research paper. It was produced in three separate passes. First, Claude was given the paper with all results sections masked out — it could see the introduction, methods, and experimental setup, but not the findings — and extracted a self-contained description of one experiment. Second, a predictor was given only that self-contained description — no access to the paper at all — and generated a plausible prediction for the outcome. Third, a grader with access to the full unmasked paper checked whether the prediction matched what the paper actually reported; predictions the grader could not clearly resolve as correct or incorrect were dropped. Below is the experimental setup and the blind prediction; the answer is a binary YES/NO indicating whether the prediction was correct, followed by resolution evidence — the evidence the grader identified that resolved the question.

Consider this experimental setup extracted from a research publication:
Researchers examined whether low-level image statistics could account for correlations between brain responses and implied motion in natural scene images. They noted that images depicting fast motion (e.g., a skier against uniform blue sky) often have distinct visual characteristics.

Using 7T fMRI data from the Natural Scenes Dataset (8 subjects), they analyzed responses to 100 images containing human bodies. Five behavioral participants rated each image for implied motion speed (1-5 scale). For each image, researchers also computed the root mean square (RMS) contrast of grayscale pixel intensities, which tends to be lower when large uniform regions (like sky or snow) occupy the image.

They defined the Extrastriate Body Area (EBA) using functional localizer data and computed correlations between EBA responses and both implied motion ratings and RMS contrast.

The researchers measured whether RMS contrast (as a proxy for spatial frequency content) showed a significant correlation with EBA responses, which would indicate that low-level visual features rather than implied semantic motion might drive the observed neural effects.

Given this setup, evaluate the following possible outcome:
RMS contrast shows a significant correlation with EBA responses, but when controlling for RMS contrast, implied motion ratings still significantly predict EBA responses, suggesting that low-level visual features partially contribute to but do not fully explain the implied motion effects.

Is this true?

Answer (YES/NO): NO